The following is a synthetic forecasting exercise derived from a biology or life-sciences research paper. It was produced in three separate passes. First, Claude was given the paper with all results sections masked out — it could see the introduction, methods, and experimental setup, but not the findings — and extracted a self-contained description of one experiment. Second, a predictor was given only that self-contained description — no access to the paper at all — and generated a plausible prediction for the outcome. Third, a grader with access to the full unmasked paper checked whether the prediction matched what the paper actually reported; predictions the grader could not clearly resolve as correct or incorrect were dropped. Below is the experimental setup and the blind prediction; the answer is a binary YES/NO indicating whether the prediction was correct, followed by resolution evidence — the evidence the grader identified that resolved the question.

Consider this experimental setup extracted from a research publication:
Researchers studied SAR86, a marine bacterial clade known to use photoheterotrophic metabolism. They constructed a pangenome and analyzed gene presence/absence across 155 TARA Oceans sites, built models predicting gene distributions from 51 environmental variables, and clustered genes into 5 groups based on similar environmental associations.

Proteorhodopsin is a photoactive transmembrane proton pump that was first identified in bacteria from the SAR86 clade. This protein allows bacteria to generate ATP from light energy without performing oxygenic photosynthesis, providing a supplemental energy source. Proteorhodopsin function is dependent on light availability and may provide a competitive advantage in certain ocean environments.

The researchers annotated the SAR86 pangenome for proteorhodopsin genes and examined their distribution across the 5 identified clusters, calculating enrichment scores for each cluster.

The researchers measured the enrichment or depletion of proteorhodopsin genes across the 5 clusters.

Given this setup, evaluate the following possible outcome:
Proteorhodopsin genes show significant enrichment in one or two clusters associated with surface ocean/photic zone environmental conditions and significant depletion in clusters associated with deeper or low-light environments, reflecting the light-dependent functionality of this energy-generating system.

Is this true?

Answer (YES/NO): NO